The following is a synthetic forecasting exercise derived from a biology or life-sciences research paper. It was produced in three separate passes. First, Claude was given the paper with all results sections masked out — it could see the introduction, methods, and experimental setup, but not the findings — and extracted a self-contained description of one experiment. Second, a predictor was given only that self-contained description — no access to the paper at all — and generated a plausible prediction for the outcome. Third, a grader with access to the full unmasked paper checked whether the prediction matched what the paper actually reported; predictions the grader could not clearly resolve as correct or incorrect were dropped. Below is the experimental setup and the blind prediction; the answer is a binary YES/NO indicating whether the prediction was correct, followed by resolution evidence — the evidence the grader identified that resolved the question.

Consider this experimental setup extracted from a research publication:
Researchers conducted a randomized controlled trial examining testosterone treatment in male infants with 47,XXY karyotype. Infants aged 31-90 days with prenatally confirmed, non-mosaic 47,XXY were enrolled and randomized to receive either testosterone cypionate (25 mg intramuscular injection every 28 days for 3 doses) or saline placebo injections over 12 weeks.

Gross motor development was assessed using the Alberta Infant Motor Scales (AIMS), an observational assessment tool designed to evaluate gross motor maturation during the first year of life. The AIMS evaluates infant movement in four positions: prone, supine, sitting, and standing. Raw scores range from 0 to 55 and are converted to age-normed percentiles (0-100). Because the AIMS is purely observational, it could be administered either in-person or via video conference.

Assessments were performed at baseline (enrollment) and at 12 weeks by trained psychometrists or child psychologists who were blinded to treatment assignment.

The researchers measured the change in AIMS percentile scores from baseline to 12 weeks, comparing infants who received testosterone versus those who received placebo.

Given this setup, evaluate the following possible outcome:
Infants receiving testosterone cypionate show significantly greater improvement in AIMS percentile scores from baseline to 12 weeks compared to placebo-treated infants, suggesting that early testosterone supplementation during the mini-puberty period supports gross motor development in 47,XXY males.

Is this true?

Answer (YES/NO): NO